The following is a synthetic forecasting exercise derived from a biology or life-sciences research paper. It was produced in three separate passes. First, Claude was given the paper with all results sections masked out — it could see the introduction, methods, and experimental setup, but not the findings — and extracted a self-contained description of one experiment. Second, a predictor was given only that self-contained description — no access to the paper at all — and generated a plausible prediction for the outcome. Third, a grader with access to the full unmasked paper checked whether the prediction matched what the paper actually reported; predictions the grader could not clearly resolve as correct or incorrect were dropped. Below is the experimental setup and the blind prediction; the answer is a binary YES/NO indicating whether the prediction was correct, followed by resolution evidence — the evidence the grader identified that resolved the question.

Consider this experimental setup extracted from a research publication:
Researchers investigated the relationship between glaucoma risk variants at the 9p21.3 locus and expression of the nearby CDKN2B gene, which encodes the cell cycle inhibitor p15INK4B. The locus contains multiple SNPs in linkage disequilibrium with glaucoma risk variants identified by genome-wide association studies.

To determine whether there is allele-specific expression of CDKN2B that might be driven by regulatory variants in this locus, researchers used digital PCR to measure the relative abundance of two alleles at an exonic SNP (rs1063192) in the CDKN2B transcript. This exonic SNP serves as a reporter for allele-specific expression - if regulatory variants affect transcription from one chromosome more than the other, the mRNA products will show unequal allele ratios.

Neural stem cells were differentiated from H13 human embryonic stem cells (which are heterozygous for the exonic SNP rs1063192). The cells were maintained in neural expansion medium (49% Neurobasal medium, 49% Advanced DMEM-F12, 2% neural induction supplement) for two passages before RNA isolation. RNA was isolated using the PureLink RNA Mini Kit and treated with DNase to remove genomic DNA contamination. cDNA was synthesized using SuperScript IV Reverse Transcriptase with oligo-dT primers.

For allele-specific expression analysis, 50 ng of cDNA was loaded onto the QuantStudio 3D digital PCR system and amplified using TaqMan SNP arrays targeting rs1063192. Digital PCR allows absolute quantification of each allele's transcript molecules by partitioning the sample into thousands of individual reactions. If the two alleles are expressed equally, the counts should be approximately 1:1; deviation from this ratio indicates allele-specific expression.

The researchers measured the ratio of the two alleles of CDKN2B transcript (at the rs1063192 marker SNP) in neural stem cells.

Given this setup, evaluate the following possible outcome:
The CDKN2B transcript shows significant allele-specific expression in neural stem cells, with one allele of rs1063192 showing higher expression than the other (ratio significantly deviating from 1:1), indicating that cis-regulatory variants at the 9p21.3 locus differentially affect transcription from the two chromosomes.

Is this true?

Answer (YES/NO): NO